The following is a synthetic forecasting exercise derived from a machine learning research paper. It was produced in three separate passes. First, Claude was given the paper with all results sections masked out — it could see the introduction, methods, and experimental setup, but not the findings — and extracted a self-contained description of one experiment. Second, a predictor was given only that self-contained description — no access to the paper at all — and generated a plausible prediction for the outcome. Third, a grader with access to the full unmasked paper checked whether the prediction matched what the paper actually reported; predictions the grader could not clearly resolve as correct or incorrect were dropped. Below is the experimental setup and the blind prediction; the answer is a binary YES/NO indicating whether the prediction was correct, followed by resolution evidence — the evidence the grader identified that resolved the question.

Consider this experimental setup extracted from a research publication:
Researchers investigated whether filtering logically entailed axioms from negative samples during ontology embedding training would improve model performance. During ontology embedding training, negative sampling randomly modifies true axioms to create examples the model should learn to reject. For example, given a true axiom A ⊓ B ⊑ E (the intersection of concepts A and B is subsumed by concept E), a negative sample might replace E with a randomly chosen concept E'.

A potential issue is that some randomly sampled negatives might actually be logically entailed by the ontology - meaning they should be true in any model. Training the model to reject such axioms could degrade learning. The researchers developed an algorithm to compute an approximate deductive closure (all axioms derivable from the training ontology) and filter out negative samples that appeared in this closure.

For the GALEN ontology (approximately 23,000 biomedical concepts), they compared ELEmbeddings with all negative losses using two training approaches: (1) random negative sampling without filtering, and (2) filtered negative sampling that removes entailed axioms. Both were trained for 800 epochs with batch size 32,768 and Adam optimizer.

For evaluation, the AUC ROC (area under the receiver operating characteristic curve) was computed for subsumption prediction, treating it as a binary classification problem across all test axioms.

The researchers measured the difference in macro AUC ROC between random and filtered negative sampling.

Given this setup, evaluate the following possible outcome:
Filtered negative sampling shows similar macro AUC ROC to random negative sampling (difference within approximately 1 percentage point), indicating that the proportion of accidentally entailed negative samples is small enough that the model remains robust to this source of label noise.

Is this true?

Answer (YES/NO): YES